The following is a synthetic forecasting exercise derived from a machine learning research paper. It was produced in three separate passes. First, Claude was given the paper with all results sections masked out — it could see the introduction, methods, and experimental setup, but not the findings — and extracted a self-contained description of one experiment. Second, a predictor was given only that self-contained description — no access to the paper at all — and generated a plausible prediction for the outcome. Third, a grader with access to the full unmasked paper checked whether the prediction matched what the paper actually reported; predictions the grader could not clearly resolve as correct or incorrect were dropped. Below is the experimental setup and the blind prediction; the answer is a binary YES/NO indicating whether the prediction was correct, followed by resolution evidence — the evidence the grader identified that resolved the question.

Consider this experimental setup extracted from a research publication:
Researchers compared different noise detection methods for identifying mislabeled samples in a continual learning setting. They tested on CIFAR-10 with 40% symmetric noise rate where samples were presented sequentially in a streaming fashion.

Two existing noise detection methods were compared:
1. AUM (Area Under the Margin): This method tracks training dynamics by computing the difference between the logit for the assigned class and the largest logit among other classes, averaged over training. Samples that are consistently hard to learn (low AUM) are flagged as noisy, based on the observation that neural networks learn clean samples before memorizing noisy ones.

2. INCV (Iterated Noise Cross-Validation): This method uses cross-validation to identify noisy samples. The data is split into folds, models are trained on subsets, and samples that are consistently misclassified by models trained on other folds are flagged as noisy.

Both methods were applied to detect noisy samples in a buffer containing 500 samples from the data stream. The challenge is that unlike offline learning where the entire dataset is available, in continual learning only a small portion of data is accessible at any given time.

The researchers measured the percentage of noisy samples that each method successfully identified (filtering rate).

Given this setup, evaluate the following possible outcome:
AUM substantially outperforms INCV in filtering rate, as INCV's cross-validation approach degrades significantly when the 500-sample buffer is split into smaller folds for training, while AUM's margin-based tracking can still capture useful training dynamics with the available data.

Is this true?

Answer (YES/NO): NO